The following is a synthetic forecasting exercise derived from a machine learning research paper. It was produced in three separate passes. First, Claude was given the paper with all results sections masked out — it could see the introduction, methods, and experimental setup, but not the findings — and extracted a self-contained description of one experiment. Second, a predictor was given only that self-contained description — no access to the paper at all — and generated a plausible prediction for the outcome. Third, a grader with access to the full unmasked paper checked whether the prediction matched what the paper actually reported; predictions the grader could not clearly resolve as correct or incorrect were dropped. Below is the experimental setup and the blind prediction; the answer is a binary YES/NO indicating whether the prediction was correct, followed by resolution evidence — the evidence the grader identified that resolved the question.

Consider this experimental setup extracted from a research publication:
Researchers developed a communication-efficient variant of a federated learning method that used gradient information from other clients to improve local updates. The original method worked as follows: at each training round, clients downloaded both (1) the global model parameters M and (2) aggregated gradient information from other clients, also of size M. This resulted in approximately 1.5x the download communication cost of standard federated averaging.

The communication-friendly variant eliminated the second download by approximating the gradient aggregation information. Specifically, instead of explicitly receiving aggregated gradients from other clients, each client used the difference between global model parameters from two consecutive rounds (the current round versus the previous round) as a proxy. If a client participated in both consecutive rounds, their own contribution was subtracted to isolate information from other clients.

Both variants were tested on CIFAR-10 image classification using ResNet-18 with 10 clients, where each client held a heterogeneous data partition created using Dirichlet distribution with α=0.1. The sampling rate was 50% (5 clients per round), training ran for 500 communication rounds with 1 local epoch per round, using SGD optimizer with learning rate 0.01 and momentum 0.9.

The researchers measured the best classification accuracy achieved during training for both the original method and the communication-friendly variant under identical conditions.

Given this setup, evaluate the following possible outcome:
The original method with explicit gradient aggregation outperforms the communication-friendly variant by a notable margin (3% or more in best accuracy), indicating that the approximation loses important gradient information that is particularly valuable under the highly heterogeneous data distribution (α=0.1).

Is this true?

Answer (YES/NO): NO